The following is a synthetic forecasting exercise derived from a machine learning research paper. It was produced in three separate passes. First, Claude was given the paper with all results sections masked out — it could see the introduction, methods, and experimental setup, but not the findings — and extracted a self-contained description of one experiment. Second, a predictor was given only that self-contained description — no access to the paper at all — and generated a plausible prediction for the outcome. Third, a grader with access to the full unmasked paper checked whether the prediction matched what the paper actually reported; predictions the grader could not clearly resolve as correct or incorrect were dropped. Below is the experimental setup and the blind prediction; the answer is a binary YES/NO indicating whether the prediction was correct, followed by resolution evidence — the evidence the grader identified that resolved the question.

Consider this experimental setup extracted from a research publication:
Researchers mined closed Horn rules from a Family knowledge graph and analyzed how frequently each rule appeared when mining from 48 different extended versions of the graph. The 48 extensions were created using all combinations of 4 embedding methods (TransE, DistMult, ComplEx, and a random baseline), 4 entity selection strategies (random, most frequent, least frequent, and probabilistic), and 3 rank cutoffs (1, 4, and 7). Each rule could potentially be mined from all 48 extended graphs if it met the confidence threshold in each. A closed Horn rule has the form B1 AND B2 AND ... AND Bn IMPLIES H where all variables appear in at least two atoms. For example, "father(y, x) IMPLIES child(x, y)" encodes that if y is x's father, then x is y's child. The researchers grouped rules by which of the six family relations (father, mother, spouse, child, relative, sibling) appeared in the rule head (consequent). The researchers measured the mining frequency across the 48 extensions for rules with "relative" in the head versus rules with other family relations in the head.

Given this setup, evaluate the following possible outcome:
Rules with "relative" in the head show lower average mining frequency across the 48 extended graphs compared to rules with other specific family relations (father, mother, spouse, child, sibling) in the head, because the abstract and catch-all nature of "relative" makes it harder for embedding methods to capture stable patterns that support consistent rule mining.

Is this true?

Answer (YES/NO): YES